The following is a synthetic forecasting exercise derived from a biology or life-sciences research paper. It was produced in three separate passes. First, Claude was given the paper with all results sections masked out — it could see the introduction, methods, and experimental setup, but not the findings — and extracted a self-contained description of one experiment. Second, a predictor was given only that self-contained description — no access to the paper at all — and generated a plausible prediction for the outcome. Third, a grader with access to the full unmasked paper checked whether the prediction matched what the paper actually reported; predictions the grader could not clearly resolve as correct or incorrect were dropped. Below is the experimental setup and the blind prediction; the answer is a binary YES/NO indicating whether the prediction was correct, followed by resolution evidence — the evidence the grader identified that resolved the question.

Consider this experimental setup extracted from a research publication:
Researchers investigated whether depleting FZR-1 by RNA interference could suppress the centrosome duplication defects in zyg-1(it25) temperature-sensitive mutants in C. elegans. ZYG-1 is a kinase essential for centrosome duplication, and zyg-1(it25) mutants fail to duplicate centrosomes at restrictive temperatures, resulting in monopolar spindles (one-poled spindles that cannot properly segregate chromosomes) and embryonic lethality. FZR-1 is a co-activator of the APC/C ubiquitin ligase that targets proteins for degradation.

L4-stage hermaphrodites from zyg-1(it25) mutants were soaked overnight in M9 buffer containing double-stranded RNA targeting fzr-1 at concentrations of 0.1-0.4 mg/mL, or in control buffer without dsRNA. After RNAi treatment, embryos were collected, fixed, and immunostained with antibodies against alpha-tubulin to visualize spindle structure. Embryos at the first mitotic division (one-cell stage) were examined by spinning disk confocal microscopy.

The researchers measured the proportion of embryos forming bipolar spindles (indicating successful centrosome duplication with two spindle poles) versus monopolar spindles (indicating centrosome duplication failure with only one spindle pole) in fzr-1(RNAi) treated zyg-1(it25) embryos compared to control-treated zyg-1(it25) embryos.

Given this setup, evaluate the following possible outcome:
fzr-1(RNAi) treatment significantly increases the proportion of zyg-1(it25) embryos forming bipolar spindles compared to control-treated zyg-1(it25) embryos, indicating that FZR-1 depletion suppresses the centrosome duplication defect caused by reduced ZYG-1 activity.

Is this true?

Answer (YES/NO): YES